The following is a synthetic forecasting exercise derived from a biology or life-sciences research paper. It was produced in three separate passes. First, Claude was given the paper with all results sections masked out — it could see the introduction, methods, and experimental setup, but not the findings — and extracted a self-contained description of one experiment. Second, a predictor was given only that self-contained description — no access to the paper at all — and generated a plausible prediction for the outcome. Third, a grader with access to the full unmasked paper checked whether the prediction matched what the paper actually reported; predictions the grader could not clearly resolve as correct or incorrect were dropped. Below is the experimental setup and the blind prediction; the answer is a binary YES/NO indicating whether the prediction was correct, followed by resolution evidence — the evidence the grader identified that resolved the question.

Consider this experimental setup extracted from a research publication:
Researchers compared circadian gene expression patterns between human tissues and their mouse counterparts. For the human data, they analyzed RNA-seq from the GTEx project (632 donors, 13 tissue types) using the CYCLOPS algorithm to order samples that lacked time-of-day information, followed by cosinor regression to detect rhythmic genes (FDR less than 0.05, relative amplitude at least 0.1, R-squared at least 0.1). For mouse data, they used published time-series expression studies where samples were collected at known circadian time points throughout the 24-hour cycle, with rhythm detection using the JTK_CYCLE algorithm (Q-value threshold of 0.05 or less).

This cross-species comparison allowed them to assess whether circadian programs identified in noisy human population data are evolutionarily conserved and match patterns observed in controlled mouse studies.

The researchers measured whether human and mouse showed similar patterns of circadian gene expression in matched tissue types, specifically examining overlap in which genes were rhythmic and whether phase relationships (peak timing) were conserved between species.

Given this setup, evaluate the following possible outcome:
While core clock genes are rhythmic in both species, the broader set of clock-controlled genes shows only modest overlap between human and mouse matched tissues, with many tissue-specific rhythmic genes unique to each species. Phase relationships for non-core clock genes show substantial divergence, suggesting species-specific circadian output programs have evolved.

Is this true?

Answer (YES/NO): NO